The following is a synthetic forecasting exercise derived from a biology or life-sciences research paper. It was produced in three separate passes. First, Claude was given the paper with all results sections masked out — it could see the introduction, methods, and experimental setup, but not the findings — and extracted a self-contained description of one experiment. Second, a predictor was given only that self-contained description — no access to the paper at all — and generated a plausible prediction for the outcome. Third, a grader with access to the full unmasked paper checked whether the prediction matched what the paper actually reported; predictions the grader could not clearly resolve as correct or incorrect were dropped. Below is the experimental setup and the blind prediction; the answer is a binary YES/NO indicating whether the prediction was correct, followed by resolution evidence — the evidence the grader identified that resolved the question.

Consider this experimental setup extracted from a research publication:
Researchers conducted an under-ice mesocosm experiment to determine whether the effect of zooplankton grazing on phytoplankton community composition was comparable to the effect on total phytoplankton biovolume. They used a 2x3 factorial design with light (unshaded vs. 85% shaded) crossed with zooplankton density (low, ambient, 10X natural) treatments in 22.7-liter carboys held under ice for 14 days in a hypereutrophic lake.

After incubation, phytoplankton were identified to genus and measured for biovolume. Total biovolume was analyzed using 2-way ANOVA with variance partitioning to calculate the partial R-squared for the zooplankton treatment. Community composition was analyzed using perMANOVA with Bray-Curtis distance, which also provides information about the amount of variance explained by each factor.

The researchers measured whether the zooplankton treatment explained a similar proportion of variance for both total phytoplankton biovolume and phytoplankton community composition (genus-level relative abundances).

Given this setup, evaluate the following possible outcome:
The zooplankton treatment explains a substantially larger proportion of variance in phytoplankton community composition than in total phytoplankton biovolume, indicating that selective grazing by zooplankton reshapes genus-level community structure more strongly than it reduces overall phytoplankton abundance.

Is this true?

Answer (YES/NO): NO